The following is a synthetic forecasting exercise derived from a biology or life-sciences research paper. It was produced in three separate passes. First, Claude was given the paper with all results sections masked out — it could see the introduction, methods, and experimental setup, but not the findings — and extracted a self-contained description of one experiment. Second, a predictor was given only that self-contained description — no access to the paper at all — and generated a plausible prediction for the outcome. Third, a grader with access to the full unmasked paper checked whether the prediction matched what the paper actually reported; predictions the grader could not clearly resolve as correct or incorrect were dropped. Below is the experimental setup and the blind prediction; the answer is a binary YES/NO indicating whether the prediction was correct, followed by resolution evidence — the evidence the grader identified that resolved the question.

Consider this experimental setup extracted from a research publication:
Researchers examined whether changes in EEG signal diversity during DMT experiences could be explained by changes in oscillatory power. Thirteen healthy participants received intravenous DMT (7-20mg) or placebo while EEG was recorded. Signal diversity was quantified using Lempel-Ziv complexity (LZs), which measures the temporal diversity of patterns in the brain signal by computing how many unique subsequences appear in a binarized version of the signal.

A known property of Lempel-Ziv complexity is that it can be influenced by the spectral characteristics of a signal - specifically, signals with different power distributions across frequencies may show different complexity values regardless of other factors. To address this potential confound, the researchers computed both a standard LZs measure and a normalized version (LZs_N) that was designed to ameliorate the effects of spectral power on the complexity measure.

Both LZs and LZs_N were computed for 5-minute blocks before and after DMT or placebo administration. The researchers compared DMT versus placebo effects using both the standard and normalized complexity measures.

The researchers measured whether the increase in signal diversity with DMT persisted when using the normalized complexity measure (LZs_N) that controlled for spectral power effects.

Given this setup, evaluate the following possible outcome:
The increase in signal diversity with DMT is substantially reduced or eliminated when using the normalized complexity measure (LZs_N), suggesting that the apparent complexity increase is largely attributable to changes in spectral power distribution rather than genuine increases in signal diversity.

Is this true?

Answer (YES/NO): NO